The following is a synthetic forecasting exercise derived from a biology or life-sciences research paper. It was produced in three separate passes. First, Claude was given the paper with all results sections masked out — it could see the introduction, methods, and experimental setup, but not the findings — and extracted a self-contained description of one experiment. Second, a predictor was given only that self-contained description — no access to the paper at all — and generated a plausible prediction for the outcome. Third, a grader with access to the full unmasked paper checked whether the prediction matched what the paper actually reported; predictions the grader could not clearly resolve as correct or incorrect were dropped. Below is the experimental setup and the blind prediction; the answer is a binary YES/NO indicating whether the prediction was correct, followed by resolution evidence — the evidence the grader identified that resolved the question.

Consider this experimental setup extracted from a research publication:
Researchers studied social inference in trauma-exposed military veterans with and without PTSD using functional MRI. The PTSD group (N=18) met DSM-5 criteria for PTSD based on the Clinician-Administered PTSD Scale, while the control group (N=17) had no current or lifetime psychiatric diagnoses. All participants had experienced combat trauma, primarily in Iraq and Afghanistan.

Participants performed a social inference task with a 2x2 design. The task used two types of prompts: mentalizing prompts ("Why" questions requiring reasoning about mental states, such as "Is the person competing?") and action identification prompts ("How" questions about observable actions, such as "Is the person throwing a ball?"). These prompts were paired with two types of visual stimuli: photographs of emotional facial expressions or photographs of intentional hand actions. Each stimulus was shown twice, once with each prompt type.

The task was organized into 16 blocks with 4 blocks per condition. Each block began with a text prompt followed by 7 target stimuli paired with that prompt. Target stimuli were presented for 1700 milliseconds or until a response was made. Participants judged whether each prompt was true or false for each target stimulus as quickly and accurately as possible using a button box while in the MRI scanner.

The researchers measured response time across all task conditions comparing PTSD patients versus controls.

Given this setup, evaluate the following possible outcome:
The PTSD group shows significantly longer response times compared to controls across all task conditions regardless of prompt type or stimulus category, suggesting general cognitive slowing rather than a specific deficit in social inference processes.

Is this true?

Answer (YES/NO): NO